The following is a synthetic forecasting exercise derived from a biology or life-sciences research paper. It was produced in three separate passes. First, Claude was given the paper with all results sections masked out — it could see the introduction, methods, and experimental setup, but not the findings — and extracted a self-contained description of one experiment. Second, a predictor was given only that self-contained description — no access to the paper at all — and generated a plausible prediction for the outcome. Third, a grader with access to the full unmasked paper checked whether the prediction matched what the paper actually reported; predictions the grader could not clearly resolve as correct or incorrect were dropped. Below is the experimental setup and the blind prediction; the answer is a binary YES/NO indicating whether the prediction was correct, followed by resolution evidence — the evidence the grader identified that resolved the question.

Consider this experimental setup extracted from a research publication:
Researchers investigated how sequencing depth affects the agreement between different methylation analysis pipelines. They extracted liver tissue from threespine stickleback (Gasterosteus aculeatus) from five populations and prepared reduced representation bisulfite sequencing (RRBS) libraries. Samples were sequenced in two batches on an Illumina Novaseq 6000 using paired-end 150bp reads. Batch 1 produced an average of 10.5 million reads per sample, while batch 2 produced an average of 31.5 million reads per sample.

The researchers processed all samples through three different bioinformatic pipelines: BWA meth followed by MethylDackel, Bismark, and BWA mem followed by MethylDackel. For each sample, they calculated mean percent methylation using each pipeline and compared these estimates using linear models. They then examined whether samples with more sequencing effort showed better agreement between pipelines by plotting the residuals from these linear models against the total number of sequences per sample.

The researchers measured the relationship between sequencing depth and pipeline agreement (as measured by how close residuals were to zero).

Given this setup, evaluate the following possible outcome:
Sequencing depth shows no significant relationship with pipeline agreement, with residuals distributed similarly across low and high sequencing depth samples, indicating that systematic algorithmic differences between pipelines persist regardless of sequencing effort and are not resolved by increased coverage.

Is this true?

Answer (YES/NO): NO